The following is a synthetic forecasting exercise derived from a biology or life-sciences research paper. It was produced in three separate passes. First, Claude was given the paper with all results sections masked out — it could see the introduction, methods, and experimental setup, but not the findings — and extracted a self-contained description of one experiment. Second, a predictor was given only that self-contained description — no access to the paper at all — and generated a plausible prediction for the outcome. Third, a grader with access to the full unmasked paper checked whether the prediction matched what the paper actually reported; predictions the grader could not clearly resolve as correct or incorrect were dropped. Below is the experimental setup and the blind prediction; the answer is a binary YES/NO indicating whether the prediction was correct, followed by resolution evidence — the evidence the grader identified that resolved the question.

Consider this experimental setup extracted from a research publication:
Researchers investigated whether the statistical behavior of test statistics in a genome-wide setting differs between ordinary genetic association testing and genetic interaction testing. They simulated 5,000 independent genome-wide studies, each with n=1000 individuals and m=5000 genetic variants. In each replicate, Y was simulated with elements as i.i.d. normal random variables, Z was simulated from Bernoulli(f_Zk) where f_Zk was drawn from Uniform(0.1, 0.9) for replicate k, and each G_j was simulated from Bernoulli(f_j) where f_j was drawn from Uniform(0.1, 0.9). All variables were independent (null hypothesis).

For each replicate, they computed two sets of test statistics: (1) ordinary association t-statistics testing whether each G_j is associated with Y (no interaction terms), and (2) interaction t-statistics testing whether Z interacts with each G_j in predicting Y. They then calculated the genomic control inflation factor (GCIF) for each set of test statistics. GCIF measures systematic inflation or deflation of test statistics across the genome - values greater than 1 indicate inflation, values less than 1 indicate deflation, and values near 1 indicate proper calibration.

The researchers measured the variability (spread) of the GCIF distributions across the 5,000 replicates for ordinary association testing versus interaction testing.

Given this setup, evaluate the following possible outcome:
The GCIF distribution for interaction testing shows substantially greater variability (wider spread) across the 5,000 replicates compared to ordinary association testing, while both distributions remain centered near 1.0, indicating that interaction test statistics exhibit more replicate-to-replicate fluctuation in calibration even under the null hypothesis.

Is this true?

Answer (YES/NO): YES